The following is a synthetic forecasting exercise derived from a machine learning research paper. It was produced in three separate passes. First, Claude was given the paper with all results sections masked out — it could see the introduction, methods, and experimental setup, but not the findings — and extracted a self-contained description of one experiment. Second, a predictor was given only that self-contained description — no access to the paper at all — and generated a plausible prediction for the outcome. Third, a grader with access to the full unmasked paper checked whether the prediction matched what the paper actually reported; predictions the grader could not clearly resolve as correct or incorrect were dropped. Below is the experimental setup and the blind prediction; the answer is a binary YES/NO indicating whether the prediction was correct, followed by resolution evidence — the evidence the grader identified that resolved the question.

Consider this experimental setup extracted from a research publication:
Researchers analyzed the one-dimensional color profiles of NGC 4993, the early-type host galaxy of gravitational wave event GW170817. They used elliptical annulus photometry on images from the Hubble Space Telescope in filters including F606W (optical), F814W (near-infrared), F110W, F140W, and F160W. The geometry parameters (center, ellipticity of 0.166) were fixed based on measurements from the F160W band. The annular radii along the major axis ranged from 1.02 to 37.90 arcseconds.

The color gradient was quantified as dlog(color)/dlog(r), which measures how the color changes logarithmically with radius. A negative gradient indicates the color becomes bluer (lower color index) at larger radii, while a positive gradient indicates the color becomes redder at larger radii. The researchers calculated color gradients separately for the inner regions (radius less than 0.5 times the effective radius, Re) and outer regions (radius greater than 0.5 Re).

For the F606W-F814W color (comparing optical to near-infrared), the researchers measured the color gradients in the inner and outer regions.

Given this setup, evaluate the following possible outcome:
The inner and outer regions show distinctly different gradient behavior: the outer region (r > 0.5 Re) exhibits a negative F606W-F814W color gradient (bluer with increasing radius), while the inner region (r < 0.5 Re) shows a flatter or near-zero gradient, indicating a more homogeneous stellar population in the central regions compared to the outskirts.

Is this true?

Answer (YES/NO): NO